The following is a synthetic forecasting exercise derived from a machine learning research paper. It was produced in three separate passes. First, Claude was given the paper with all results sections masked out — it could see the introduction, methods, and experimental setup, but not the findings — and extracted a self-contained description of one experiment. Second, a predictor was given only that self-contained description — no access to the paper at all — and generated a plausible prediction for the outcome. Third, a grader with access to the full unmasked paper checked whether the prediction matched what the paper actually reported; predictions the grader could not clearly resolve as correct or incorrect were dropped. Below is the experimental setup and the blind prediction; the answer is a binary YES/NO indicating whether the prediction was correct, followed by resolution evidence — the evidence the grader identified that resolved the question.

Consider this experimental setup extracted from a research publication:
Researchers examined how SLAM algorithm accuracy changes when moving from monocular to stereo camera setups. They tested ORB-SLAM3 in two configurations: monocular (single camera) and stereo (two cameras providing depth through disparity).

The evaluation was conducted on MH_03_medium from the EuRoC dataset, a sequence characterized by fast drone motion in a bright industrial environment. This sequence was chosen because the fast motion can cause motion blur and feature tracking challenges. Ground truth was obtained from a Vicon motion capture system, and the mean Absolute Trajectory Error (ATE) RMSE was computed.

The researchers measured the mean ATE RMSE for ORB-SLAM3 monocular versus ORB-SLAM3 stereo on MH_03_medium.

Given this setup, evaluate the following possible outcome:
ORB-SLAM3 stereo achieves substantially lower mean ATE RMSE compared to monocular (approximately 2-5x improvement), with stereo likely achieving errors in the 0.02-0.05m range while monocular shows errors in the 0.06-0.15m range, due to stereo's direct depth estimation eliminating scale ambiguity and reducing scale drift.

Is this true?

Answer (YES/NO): NO